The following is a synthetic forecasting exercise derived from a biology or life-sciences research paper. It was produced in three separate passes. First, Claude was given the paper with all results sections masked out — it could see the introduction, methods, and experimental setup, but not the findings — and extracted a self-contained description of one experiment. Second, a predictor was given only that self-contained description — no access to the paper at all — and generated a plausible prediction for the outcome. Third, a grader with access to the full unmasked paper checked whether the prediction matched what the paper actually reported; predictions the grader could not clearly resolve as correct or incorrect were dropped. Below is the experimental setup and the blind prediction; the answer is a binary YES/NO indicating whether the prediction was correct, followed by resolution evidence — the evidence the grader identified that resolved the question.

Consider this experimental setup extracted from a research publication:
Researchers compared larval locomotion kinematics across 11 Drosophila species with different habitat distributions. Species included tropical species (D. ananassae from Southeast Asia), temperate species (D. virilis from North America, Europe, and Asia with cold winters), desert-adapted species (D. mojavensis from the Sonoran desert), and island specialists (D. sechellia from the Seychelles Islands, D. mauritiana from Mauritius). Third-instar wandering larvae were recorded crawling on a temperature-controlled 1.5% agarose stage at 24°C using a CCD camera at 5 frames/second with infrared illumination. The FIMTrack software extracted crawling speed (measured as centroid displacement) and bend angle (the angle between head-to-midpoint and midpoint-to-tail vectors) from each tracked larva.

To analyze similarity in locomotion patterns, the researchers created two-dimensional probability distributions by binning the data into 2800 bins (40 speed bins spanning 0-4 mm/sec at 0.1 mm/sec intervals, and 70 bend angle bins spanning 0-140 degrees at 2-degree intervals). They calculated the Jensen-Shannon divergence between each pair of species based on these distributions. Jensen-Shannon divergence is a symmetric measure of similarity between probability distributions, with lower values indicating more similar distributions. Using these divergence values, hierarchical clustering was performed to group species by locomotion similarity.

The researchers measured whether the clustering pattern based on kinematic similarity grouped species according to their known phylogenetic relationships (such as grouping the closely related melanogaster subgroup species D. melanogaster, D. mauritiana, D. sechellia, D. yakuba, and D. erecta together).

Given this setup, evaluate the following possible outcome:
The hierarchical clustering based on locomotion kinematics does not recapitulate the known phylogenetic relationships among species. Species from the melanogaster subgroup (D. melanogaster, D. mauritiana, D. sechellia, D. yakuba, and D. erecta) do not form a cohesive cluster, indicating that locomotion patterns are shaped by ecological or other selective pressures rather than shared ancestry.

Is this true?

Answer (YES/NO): YES